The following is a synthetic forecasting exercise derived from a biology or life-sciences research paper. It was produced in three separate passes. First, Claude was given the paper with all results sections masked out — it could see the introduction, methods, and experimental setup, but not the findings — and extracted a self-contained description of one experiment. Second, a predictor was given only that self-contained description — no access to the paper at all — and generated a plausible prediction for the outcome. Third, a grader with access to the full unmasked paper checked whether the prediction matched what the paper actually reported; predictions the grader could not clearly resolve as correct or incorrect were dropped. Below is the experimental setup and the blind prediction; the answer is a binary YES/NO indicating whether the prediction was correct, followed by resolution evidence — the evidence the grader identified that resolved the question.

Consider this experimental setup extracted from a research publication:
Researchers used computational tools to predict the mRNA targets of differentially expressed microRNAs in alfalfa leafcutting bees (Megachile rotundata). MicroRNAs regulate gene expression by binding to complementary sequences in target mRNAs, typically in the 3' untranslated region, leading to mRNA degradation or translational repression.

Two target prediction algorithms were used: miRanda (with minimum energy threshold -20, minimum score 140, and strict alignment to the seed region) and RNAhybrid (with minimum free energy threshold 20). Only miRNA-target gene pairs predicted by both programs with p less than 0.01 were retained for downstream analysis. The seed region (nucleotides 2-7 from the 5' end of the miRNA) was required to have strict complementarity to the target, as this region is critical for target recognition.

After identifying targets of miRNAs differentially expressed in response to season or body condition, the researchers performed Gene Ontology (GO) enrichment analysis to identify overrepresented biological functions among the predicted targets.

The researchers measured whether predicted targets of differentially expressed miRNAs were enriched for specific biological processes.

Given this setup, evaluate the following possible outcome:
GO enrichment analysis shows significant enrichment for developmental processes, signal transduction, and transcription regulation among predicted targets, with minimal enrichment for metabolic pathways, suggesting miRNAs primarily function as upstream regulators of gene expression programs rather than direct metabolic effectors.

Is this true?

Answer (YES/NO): NO